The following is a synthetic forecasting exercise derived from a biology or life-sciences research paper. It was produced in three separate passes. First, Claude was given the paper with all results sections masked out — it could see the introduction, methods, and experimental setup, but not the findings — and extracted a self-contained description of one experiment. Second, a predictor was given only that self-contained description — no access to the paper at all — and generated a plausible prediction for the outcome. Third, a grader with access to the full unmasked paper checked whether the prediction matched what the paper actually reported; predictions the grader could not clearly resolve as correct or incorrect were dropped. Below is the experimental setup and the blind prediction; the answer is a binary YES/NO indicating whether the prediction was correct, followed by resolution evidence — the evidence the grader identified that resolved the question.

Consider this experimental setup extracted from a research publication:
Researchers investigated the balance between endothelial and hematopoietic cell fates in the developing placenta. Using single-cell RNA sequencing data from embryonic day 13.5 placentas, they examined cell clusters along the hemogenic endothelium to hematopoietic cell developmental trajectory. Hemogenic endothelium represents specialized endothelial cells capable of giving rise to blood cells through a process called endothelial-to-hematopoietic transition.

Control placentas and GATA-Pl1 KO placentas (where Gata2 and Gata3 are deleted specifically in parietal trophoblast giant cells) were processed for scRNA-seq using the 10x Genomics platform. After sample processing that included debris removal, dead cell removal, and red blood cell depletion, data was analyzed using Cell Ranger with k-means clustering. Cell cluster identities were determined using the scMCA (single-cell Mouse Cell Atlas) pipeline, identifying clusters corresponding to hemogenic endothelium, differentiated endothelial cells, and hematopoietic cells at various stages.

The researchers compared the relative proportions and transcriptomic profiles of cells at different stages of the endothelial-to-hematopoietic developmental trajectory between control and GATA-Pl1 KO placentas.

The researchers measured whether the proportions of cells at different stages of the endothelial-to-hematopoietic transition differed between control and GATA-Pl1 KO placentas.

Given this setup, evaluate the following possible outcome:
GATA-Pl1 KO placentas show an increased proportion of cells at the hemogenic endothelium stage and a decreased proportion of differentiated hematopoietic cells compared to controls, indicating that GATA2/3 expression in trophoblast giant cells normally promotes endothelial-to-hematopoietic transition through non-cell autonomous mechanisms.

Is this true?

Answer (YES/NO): YES